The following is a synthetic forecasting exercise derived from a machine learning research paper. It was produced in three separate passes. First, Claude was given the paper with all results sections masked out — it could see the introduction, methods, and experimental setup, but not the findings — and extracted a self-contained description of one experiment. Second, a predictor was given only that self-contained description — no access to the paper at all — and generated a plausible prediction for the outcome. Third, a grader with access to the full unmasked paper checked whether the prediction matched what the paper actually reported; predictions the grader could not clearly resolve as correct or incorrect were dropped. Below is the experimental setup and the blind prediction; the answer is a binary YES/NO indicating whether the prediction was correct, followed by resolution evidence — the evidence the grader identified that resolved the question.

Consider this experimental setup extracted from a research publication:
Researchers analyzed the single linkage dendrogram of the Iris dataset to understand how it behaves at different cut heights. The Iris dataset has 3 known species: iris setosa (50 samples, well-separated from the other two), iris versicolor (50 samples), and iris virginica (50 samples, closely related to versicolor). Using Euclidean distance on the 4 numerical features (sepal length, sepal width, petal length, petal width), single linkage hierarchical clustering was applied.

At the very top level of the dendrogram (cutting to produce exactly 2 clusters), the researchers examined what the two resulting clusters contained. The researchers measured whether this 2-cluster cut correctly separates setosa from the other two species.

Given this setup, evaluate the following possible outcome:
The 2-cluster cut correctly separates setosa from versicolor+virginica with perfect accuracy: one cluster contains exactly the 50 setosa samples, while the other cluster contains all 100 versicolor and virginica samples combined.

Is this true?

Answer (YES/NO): YES